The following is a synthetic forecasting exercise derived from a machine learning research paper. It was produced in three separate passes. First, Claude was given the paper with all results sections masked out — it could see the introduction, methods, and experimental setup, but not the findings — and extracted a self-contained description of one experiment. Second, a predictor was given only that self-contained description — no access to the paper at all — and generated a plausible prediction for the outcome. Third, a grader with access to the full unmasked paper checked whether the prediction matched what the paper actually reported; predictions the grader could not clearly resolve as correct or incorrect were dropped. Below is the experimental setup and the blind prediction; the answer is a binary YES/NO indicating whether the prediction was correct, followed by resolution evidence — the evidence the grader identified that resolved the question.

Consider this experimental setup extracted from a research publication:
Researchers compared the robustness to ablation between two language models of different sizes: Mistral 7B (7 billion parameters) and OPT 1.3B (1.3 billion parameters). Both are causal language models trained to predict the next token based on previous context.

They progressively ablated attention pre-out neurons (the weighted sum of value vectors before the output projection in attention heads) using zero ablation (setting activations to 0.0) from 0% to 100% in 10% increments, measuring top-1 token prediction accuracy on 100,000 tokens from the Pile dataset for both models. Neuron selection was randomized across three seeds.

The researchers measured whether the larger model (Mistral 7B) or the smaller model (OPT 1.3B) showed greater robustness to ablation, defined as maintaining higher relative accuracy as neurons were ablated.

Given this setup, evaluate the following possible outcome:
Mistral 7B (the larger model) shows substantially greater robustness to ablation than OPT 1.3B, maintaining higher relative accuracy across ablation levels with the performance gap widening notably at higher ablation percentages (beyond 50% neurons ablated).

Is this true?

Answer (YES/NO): NO